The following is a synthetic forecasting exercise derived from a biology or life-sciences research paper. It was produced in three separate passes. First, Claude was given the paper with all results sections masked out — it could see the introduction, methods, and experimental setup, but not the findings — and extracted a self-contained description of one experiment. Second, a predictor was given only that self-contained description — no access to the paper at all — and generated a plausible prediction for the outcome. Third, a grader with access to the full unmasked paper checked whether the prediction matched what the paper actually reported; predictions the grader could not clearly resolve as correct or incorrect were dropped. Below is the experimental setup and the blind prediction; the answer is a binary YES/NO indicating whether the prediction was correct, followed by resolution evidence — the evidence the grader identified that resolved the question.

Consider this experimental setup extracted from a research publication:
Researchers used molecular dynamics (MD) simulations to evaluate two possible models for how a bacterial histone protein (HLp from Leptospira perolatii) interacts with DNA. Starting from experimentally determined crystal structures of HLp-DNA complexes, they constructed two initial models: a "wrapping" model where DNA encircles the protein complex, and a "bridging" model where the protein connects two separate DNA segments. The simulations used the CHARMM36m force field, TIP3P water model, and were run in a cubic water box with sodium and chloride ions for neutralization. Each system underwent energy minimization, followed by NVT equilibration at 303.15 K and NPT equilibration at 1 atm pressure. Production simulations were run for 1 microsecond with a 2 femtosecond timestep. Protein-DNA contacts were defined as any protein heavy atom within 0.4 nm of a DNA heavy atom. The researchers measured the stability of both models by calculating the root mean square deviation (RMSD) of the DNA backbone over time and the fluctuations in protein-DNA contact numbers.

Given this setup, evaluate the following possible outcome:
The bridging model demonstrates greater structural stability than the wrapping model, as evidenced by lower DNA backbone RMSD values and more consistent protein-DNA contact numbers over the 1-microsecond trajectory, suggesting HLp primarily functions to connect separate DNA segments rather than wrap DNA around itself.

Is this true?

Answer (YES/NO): NO